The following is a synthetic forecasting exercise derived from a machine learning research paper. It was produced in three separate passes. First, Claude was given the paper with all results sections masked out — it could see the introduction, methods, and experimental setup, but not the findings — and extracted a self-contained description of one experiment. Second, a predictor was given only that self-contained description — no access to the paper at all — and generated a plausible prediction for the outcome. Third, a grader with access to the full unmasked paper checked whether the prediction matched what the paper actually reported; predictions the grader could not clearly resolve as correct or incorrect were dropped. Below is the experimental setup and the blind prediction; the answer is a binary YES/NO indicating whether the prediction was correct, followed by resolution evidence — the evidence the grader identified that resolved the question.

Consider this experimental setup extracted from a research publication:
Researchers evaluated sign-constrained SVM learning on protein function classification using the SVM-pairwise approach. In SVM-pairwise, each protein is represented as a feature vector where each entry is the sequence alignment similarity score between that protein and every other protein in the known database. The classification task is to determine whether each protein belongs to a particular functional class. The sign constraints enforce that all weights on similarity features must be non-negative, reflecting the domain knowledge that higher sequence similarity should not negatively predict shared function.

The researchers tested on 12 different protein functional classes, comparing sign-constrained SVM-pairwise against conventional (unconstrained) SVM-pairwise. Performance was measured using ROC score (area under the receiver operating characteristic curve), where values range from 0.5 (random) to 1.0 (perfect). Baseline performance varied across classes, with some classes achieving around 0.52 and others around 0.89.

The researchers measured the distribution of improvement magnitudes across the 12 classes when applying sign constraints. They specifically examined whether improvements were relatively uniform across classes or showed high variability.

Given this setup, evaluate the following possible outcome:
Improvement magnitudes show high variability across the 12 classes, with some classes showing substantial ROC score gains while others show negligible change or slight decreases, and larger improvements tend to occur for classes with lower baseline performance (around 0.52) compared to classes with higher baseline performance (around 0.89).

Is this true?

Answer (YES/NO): NO